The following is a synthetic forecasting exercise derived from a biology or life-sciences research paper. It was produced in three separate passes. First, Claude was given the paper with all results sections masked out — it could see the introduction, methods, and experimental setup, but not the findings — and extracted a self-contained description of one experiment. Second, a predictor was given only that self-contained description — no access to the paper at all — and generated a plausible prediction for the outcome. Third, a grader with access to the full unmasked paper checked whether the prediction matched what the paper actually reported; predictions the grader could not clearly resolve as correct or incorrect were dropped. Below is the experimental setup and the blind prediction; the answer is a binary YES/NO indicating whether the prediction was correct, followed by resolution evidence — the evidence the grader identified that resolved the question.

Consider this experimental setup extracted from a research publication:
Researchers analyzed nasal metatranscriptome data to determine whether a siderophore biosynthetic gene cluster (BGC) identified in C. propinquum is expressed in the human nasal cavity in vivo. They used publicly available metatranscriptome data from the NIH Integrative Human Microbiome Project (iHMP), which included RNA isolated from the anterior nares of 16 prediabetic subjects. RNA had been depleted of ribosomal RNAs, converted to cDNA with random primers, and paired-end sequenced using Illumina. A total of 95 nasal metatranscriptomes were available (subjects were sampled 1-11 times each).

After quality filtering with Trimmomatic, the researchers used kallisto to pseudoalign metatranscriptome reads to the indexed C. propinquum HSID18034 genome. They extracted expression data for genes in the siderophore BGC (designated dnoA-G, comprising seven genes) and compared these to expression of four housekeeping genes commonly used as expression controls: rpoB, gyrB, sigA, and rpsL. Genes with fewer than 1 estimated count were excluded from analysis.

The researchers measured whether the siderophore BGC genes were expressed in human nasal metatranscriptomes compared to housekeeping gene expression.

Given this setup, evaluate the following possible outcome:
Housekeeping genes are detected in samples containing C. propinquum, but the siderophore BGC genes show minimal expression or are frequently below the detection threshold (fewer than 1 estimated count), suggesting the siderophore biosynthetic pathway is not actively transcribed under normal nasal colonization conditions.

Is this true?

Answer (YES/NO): NO